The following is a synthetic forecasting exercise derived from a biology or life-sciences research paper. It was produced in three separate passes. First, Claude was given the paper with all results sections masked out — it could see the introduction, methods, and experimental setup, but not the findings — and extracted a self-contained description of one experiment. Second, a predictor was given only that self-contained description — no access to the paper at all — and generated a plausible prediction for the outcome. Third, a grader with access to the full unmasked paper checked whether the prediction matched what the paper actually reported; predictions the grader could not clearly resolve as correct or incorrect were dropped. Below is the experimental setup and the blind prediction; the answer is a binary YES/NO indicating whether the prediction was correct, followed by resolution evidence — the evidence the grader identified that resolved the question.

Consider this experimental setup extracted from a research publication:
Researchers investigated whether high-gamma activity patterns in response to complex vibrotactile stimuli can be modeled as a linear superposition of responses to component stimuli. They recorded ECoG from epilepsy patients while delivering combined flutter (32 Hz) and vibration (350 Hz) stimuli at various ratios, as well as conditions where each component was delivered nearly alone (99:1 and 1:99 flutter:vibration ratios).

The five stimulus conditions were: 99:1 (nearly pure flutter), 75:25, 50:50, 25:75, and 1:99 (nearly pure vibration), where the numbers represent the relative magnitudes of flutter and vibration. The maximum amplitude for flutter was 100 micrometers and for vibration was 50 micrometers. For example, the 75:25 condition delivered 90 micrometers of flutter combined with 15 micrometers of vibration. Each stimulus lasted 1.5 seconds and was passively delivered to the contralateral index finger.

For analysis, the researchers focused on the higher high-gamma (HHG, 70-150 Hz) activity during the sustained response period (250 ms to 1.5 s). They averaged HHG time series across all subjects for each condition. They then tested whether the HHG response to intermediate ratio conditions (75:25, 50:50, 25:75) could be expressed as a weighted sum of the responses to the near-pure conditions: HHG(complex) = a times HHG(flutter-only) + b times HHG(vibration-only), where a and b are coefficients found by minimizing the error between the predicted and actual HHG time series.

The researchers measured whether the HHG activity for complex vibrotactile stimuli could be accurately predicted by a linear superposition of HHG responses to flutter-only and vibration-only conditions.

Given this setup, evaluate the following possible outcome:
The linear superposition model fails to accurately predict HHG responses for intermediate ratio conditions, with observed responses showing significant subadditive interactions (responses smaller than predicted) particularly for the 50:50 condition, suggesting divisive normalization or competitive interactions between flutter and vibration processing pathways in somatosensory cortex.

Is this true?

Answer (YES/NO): NO